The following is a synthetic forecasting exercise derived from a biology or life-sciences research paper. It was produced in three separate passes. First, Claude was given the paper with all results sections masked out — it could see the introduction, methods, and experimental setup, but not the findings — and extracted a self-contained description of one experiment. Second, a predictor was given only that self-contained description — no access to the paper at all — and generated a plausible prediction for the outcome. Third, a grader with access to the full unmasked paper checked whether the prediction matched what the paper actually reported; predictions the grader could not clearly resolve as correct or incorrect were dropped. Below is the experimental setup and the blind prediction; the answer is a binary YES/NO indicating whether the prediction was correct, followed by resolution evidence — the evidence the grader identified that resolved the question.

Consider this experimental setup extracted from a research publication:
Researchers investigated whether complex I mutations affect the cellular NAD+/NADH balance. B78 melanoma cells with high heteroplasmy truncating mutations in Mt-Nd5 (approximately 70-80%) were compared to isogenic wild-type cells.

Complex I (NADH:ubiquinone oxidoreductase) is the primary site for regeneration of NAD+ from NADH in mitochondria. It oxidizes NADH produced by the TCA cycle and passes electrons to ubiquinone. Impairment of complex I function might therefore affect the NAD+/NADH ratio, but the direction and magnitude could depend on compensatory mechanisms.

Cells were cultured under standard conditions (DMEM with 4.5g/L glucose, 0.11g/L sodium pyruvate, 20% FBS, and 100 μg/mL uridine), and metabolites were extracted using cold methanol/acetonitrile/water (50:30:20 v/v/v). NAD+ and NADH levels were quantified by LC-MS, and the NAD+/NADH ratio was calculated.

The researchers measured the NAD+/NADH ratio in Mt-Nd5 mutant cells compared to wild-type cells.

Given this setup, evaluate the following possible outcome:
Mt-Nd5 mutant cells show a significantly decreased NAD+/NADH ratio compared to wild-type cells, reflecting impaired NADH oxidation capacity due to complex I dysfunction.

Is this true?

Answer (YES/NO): YES